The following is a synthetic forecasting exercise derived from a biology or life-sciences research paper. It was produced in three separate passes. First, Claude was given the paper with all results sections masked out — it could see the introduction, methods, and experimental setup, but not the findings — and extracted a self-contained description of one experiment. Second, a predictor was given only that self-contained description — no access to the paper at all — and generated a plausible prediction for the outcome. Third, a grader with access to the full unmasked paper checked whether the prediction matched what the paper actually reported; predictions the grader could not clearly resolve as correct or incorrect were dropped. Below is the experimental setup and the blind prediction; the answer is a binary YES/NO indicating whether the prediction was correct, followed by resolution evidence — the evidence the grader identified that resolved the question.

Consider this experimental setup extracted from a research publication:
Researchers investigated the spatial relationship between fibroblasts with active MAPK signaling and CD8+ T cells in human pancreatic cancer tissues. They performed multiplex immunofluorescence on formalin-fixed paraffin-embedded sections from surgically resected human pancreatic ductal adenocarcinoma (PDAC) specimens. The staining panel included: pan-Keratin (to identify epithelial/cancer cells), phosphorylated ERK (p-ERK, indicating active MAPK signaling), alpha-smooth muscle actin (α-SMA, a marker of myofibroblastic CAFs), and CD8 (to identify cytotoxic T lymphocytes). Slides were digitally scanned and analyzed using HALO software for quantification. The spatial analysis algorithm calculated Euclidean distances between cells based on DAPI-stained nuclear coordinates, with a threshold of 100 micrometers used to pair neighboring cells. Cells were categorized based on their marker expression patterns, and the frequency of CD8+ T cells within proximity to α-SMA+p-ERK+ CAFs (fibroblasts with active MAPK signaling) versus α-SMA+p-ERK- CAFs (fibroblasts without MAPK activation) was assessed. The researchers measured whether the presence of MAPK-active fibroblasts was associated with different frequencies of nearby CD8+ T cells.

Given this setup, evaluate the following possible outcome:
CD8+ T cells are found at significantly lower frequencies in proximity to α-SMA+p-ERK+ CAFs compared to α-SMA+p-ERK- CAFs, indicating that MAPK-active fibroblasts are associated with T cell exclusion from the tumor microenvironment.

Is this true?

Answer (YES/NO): YES